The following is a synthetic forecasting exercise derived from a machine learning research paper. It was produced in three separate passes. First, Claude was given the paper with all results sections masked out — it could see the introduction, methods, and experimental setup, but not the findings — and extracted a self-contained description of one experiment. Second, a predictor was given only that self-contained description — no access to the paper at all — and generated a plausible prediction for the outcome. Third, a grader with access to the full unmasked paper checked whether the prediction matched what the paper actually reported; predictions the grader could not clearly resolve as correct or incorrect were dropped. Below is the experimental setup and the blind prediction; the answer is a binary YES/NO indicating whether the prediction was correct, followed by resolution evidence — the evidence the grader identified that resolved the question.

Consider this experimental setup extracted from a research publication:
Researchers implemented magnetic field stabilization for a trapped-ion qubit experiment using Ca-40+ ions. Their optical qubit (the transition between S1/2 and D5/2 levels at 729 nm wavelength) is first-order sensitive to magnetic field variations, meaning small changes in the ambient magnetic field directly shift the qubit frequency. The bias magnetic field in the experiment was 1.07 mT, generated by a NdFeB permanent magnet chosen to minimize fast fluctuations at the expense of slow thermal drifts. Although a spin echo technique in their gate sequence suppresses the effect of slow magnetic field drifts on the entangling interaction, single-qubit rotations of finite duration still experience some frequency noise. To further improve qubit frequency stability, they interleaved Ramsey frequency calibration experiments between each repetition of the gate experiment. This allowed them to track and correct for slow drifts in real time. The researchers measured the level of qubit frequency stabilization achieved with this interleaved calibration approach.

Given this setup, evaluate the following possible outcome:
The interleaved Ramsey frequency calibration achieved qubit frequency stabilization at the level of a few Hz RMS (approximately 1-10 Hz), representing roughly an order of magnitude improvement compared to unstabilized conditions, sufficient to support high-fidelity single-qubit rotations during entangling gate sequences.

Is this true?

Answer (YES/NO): NO